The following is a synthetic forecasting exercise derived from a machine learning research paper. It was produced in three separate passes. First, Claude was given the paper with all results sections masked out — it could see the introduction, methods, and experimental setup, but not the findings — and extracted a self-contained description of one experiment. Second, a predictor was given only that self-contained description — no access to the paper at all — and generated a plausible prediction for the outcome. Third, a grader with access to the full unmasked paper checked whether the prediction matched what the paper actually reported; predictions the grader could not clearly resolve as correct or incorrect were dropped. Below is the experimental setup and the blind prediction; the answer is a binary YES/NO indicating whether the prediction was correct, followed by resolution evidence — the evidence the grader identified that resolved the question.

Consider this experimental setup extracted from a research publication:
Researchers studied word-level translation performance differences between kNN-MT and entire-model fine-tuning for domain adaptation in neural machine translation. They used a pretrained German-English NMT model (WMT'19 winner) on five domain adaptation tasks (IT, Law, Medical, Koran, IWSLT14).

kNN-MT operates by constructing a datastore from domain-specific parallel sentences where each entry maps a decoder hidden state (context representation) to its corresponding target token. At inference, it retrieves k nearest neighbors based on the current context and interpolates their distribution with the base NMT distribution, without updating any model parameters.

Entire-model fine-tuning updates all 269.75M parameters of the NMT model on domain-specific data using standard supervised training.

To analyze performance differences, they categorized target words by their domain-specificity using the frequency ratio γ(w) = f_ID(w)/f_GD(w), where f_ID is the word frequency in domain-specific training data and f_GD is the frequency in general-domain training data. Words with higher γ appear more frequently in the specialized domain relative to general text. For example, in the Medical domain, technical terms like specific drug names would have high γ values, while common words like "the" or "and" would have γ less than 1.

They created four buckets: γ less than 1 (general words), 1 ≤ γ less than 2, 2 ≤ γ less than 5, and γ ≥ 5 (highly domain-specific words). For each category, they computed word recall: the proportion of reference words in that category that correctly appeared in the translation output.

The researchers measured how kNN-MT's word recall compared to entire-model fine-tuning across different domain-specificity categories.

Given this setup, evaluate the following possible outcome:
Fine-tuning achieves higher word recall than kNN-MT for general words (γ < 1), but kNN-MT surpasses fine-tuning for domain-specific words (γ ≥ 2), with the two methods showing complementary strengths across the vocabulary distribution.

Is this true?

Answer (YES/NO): NO